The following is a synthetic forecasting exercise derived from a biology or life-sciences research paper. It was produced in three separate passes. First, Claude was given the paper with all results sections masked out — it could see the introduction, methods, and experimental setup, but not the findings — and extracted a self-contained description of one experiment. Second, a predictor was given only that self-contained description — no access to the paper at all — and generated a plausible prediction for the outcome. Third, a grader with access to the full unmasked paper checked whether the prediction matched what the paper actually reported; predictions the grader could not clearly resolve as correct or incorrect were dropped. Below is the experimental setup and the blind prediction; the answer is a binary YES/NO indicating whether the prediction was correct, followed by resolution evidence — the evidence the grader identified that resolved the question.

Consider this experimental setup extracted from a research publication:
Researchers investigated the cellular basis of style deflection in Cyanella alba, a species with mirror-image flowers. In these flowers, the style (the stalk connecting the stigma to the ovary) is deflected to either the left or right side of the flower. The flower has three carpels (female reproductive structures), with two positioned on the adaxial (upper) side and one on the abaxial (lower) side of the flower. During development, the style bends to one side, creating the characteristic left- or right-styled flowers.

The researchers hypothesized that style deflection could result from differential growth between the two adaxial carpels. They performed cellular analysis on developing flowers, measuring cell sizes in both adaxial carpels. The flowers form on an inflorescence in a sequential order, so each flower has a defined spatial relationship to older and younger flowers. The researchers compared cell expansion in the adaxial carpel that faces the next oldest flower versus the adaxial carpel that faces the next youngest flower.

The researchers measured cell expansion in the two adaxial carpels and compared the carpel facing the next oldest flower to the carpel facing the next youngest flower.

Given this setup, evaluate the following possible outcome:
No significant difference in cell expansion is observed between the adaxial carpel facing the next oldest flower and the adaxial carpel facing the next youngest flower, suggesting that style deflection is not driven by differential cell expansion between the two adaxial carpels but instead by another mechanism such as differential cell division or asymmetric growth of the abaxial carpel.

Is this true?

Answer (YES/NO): NO